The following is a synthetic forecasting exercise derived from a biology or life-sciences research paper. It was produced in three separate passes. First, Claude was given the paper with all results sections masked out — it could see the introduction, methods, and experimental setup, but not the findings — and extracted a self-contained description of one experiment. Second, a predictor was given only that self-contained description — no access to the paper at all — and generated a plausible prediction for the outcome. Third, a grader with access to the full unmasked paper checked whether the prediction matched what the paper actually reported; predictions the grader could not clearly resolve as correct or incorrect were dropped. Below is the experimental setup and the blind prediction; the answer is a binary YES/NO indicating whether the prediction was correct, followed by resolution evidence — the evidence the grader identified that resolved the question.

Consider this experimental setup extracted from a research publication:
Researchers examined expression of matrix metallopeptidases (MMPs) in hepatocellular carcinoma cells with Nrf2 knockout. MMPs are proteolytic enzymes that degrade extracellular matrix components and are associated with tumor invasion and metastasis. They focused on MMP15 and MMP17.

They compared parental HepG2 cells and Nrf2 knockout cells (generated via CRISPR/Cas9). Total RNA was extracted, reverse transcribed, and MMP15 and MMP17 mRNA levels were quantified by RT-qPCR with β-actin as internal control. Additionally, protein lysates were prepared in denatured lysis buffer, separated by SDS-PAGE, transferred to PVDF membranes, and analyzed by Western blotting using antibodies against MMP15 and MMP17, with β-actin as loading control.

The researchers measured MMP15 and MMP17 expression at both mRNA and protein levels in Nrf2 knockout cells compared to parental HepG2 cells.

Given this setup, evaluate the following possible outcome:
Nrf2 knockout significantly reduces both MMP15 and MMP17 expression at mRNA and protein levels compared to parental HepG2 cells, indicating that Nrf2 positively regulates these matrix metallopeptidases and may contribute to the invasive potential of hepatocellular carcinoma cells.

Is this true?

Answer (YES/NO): YES